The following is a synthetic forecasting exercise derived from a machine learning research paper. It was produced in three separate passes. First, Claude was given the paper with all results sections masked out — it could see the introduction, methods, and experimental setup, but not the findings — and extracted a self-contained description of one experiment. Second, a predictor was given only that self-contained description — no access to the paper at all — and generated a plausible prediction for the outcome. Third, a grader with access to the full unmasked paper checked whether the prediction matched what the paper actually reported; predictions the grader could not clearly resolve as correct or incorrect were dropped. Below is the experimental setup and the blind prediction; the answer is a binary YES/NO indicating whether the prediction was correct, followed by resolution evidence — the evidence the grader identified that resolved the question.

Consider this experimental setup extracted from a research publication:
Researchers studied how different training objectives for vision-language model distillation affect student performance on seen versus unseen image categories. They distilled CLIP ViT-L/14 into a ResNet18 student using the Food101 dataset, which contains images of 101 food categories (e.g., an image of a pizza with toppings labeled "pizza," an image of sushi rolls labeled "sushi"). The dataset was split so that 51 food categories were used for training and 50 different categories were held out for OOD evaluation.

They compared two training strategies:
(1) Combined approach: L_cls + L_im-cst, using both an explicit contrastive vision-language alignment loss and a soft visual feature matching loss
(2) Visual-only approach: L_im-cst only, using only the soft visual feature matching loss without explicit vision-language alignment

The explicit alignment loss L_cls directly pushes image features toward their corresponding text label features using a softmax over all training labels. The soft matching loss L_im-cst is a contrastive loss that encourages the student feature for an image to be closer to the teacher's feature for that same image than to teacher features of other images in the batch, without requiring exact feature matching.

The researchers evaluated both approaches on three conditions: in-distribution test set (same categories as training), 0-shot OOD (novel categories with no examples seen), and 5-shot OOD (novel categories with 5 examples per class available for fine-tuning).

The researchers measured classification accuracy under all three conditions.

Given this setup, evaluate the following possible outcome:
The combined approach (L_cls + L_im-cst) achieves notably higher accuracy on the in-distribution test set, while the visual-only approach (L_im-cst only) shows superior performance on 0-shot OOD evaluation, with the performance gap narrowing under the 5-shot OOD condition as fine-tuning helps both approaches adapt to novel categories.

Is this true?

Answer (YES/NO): NO